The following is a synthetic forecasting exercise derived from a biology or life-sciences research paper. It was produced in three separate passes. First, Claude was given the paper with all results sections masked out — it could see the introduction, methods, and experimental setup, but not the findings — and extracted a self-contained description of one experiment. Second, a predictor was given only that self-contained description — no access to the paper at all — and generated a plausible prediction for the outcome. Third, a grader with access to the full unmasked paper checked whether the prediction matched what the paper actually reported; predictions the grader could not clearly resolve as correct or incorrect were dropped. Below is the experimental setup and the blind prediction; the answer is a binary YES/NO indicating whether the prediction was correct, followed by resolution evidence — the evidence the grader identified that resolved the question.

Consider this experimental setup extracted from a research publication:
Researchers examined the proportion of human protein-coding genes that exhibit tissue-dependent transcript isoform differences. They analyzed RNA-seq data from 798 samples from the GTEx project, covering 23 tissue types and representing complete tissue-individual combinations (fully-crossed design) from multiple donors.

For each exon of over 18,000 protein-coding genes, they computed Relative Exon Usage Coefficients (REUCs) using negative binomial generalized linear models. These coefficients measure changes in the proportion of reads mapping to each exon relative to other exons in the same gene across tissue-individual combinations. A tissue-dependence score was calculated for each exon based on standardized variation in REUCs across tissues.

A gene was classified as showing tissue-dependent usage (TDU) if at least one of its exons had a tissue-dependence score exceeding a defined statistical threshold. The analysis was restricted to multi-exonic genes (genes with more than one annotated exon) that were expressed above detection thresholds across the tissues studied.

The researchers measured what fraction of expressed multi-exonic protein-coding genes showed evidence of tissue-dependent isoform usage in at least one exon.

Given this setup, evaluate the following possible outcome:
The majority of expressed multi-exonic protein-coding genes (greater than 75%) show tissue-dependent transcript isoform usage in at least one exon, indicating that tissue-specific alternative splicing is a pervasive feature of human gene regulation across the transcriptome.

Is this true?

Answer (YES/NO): NO